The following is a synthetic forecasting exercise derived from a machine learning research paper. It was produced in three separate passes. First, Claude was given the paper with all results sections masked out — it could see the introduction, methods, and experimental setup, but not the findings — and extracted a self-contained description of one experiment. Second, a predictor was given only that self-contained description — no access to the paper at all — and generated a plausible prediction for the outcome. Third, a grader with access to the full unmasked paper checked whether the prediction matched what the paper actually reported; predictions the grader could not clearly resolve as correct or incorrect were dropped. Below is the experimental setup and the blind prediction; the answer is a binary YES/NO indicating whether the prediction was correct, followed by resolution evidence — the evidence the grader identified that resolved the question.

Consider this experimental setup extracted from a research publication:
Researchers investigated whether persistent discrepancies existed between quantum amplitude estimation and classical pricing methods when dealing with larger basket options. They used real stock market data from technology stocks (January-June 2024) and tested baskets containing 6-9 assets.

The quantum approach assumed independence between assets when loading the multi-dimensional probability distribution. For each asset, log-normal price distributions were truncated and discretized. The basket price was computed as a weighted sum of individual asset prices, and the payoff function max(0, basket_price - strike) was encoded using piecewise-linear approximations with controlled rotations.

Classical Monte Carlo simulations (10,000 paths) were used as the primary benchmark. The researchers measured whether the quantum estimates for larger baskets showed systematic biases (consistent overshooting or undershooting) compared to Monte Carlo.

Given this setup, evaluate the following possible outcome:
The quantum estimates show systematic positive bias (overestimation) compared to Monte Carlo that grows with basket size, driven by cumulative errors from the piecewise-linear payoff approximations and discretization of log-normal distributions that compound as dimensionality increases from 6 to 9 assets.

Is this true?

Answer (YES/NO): NO